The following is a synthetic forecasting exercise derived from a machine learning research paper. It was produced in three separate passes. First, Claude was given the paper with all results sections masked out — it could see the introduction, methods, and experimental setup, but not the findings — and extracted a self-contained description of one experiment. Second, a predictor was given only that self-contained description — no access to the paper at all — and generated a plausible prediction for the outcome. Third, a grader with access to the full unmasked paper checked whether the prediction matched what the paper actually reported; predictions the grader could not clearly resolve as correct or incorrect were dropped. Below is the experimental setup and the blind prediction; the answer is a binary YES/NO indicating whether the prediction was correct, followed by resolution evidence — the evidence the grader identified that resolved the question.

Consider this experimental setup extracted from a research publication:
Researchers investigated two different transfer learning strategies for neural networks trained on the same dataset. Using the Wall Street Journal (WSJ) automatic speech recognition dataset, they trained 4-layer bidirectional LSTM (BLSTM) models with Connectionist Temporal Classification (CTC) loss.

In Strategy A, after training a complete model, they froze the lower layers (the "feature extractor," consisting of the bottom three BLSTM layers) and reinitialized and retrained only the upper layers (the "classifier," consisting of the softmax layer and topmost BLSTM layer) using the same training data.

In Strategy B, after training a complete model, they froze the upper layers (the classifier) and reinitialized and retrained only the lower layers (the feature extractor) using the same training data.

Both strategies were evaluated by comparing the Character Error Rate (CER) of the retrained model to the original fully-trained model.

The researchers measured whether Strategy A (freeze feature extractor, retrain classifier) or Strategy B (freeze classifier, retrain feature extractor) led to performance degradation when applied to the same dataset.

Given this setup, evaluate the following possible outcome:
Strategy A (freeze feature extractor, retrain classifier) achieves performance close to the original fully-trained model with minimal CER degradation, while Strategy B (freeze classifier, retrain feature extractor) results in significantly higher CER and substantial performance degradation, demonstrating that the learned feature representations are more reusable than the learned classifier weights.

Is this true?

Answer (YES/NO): NO